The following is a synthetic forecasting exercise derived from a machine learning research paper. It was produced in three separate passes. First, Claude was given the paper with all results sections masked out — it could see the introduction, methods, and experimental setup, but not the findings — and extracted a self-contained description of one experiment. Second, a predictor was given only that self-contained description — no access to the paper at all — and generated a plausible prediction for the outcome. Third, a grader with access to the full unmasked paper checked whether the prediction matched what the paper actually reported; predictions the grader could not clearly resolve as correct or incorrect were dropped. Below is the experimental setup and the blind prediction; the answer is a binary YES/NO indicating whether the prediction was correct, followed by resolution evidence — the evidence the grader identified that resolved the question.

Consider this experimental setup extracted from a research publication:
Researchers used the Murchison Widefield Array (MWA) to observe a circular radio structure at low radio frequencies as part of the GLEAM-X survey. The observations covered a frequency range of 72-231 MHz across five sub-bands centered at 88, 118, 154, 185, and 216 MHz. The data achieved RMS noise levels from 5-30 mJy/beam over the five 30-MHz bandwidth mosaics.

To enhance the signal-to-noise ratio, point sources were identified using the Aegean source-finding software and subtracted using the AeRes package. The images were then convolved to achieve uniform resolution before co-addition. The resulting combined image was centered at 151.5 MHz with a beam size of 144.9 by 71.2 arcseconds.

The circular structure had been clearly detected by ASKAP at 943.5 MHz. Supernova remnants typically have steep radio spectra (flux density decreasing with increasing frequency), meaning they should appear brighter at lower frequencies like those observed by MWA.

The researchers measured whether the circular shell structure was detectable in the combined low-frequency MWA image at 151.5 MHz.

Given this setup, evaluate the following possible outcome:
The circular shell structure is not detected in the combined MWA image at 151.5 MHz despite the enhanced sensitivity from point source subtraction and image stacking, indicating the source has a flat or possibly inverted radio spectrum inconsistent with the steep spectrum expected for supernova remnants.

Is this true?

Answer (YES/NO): NO